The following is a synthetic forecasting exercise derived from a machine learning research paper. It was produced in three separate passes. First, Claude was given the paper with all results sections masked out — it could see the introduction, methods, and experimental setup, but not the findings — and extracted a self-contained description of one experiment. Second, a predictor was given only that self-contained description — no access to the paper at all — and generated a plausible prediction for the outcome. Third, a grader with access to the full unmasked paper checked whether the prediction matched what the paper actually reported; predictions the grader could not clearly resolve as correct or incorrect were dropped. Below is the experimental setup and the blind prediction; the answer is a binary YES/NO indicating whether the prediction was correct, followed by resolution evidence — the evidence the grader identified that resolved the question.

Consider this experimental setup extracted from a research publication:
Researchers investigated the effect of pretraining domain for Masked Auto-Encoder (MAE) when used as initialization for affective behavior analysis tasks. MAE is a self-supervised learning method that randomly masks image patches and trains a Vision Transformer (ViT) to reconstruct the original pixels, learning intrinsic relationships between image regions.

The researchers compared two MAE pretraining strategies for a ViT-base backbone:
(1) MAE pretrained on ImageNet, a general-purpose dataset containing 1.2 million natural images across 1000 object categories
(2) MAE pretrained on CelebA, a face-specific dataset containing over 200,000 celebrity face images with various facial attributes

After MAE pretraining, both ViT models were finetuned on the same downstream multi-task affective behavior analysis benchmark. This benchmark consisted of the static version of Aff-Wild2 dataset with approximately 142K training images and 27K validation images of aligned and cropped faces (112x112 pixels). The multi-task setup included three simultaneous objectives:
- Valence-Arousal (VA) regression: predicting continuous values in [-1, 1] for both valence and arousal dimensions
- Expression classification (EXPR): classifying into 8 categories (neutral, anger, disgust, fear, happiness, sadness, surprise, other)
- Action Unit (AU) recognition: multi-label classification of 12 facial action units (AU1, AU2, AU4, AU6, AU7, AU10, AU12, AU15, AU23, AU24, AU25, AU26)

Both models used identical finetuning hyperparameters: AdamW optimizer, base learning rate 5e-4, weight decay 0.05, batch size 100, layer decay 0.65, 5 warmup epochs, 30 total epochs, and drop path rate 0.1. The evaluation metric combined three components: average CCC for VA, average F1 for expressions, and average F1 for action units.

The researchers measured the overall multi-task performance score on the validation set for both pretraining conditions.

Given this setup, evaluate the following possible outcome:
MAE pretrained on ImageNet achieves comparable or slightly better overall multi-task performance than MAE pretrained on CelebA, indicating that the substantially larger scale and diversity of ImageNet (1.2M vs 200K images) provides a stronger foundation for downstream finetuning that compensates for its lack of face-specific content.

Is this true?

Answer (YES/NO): NO